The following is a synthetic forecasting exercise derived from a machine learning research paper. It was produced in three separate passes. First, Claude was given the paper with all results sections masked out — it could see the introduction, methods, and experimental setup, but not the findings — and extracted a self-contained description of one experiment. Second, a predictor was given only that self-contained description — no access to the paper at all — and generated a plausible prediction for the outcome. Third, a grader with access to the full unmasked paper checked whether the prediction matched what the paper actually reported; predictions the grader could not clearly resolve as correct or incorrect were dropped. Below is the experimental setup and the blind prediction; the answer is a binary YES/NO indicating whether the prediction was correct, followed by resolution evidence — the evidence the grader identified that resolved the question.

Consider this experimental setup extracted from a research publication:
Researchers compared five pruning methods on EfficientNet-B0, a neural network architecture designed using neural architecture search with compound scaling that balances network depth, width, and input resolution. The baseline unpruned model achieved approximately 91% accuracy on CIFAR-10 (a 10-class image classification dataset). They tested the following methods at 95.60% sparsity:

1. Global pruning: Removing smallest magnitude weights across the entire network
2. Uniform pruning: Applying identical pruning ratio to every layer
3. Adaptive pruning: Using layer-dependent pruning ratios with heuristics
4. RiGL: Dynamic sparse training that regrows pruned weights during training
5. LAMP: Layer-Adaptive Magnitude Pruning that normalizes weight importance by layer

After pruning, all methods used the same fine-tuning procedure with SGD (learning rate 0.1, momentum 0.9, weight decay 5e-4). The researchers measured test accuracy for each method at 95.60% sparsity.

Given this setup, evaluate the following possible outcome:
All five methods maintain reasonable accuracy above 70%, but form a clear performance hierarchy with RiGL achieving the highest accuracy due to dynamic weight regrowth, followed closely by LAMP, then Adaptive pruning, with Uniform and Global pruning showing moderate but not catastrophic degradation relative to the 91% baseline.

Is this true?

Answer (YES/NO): NO